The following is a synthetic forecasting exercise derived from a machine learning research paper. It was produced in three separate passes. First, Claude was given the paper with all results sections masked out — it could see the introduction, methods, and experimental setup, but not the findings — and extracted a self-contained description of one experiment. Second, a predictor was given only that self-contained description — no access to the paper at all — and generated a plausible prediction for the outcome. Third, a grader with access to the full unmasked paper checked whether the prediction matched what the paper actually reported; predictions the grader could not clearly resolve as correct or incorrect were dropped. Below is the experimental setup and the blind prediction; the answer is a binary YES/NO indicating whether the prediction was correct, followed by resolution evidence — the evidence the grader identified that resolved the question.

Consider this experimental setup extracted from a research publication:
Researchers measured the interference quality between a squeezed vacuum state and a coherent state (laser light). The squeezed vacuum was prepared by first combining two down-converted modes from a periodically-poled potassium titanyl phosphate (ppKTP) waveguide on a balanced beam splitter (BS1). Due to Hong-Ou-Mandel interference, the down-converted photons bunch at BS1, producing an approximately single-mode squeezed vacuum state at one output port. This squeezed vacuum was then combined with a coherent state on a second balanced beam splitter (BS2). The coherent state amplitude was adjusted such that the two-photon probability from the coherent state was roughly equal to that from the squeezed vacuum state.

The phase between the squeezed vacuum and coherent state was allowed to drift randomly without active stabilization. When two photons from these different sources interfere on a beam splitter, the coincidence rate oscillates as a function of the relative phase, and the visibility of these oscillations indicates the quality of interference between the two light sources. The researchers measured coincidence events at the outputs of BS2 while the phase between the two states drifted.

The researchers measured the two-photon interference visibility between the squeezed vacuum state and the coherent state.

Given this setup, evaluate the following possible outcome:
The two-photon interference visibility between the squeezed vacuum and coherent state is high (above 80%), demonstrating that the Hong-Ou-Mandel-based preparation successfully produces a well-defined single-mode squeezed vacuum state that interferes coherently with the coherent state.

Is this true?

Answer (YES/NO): YES